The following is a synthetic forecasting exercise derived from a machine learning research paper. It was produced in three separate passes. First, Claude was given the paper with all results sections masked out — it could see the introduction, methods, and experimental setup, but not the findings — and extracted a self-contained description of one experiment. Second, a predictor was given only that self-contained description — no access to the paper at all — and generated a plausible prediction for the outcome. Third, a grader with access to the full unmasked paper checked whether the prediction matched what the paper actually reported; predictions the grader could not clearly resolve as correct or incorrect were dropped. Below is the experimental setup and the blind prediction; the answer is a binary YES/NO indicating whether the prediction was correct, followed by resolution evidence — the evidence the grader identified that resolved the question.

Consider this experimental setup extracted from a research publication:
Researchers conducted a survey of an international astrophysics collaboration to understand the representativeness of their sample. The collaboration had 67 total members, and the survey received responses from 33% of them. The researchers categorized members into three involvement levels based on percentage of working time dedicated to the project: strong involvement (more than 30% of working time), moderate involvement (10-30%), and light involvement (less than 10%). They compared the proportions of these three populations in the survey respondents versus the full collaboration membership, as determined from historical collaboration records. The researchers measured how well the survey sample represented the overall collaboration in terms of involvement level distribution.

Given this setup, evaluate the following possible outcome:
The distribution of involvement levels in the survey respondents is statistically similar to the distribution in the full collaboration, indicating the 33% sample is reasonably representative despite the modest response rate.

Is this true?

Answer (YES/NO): NO